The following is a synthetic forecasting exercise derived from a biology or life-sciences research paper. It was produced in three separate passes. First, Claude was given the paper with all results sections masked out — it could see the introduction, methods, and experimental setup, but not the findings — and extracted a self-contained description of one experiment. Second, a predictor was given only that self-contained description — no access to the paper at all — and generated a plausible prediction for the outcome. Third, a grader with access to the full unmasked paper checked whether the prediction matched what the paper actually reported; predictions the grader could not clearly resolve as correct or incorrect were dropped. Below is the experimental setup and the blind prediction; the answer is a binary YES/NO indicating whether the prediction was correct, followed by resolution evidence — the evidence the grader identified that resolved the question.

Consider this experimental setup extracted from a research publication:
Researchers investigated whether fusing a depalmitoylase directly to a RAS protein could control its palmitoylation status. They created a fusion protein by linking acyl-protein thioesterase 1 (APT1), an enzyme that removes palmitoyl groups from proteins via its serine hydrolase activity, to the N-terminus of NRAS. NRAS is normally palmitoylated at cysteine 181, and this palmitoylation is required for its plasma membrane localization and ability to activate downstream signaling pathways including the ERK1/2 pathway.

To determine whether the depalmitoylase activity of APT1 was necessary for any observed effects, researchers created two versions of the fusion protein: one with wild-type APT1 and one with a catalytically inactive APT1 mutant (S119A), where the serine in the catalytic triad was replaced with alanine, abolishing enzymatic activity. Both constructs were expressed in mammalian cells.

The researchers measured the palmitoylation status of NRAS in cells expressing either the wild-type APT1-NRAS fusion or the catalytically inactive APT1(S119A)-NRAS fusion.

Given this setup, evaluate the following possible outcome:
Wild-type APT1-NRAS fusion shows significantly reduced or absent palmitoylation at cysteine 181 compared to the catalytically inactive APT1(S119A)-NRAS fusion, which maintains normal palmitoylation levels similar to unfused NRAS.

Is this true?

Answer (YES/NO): YES